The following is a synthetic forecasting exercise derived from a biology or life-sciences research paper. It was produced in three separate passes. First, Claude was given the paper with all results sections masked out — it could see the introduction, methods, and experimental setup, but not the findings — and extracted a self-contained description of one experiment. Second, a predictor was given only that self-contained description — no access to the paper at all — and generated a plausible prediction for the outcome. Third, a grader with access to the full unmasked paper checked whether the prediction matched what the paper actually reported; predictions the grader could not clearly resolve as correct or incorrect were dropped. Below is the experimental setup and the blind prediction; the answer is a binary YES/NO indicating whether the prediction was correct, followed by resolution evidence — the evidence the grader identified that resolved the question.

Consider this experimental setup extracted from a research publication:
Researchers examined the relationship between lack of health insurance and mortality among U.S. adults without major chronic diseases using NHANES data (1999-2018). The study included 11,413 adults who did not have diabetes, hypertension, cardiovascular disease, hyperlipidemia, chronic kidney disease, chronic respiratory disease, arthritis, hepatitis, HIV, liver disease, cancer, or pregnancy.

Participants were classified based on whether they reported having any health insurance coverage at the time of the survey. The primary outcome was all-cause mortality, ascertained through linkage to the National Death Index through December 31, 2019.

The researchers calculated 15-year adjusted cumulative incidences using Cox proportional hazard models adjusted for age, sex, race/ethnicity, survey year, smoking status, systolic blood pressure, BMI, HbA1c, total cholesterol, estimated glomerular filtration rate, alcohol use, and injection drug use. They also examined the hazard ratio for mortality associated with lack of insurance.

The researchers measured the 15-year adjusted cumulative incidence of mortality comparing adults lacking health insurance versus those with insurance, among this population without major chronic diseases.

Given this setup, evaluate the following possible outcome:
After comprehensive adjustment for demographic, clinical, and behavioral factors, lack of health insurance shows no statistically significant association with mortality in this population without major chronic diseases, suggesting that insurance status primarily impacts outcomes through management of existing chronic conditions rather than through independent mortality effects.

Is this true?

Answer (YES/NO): YES